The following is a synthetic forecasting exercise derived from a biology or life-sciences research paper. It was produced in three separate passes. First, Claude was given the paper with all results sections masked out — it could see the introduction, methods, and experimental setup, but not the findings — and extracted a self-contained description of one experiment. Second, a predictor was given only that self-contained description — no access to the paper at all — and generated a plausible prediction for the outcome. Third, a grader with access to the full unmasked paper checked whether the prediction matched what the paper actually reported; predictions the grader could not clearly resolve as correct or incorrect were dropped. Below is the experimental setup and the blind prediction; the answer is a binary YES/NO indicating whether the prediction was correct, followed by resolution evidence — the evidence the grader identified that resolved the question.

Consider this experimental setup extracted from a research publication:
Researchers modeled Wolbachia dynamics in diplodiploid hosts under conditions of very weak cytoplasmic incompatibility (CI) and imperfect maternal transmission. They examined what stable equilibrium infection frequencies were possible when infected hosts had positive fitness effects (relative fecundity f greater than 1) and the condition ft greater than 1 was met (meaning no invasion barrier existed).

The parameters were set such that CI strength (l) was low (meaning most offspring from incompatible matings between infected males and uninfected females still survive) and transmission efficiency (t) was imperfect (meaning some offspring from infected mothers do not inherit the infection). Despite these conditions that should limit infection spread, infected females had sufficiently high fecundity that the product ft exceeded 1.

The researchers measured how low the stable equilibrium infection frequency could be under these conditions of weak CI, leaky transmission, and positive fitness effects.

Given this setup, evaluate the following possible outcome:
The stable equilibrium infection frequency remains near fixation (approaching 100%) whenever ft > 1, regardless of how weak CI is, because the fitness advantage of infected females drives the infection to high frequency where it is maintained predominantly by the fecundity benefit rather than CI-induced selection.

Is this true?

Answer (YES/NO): NO